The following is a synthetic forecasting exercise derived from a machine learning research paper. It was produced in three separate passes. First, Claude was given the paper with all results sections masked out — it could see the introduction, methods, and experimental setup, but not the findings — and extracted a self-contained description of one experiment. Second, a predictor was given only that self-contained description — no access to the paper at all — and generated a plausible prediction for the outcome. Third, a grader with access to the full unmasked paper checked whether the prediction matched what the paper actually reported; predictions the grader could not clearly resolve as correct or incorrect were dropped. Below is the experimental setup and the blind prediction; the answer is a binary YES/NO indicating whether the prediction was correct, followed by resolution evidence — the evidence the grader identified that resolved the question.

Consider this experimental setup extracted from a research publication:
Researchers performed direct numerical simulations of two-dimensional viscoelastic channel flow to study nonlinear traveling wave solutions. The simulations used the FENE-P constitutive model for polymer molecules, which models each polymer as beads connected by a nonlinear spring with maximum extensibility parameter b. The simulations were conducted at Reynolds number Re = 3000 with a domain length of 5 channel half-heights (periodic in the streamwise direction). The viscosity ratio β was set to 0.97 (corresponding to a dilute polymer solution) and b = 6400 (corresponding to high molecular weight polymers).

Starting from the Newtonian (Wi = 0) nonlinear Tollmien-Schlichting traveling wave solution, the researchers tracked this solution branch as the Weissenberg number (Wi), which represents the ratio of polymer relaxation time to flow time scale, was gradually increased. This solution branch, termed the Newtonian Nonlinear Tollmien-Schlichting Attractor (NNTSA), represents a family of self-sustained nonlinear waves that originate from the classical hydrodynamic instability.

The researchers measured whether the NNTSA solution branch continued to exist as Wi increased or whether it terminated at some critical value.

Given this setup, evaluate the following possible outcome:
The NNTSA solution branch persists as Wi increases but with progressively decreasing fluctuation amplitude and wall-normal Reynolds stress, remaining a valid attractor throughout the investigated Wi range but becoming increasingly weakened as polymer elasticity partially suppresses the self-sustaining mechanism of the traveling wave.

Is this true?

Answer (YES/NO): NO